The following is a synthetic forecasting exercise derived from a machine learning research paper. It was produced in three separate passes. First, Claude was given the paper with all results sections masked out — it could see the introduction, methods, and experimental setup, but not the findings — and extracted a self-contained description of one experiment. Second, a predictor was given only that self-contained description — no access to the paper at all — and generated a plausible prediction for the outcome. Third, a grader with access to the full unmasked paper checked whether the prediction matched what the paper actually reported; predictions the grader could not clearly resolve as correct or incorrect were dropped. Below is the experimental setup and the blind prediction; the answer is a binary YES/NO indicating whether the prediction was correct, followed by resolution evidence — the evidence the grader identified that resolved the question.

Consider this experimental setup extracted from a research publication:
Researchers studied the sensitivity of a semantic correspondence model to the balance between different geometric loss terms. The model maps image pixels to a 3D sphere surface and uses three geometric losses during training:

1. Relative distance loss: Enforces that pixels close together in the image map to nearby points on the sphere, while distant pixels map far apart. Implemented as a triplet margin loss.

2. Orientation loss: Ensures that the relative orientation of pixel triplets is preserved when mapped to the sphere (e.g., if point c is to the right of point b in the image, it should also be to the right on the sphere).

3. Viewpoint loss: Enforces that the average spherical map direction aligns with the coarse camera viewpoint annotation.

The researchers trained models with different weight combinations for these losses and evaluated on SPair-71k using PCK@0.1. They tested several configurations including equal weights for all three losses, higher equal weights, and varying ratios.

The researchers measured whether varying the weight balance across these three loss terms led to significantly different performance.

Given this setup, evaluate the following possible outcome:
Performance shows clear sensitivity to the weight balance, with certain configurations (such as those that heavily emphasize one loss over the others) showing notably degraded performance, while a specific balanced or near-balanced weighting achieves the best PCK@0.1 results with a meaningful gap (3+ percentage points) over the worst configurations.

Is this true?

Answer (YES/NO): NO